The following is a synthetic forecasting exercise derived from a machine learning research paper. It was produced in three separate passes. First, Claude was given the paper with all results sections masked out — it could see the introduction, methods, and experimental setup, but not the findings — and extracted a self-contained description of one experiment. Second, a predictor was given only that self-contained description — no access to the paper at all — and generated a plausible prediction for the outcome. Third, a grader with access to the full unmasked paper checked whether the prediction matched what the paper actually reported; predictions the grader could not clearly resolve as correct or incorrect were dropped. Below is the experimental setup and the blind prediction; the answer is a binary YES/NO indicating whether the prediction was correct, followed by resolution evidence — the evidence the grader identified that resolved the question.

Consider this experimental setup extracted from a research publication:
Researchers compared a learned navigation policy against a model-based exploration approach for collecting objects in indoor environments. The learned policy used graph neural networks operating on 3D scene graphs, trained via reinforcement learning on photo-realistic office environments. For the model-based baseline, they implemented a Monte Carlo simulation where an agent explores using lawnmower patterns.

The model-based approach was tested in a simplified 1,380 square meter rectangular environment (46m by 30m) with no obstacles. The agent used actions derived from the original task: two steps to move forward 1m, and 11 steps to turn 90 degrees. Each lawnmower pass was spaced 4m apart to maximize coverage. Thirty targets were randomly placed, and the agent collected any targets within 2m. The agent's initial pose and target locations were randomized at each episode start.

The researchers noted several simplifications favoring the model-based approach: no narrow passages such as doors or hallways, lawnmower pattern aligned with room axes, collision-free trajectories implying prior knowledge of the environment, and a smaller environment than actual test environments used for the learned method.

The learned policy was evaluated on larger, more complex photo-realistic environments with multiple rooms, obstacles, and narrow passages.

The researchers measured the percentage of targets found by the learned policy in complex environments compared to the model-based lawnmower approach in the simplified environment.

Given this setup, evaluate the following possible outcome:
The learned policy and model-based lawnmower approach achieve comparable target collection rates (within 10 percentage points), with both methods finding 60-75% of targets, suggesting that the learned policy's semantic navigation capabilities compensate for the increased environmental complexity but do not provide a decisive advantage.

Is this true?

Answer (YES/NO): NO